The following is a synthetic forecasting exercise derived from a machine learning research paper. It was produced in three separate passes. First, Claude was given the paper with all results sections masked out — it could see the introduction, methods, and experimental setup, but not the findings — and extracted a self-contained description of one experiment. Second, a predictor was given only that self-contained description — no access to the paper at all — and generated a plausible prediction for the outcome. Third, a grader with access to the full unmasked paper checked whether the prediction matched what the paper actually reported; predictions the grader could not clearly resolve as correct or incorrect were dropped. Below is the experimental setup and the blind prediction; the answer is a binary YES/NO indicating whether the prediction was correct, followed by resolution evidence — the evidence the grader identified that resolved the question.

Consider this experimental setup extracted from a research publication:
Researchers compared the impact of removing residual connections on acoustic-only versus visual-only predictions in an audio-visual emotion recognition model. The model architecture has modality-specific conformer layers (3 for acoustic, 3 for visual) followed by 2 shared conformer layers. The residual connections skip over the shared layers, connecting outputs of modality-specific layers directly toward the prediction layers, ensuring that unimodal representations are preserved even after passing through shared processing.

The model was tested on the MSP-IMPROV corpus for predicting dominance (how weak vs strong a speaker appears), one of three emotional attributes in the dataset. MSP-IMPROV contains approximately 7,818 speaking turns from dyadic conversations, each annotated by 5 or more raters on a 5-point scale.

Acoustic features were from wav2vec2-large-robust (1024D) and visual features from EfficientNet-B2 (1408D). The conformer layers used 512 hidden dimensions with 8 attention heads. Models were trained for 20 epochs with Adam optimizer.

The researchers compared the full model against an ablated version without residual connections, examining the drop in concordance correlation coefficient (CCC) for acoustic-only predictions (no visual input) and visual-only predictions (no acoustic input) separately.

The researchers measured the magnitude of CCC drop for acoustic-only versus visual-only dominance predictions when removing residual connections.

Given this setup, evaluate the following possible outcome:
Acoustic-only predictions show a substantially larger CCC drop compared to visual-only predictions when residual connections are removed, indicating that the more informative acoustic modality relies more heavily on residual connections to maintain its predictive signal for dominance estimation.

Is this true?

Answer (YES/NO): NO